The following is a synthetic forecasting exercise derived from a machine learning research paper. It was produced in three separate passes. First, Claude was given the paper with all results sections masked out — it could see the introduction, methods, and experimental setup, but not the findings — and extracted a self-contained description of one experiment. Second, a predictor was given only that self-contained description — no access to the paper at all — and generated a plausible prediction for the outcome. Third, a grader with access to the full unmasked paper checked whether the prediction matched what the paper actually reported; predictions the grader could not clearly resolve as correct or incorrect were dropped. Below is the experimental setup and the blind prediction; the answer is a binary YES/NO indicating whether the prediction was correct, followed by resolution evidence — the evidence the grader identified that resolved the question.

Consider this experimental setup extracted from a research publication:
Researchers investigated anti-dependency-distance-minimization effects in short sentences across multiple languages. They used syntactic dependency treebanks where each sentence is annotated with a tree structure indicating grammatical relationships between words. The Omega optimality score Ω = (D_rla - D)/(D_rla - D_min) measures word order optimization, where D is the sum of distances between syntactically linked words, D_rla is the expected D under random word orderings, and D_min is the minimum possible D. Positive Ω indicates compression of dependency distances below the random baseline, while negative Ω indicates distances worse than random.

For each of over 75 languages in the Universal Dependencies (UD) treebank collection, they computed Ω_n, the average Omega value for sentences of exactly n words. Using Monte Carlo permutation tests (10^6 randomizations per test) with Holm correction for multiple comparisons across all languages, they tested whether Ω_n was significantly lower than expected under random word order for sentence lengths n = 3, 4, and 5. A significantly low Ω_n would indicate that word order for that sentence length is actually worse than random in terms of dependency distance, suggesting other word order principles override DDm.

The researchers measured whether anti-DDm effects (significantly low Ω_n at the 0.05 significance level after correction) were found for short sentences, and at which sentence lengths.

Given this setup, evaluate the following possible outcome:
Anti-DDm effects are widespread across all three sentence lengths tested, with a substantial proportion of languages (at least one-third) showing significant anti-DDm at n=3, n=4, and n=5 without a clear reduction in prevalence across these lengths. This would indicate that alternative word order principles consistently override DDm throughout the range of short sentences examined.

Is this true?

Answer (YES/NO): NO